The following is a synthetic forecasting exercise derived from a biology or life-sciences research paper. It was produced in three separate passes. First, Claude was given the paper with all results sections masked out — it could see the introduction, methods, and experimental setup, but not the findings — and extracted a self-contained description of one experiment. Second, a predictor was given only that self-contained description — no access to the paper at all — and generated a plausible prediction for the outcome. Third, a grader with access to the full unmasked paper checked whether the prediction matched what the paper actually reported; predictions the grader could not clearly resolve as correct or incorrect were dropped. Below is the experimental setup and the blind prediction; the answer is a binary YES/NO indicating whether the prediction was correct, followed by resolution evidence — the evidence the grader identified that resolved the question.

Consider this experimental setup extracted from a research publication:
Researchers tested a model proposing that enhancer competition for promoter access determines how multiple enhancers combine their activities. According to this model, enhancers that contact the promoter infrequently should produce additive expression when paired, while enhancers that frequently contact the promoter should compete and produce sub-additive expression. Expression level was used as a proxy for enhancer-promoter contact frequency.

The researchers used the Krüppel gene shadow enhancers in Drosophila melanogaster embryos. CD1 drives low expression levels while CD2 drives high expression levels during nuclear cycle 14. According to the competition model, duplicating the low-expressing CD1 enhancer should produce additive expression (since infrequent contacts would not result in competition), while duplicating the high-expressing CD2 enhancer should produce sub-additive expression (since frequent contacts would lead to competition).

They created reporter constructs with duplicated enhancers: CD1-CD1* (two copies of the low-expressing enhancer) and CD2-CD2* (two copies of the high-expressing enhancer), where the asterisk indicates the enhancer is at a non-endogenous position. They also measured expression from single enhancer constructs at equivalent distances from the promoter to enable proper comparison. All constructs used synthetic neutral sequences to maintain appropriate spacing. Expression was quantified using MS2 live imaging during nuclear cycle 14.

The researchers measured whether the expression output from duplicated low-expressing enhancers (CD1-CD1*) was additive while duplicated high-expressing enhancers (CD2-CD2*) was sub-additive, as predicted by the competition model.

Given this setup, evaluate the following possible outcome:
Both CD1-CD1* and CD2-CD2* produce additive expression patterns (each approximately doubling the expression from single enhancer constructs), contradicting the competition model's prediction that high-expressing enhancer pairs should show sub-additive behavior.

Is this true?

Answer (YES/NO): NO